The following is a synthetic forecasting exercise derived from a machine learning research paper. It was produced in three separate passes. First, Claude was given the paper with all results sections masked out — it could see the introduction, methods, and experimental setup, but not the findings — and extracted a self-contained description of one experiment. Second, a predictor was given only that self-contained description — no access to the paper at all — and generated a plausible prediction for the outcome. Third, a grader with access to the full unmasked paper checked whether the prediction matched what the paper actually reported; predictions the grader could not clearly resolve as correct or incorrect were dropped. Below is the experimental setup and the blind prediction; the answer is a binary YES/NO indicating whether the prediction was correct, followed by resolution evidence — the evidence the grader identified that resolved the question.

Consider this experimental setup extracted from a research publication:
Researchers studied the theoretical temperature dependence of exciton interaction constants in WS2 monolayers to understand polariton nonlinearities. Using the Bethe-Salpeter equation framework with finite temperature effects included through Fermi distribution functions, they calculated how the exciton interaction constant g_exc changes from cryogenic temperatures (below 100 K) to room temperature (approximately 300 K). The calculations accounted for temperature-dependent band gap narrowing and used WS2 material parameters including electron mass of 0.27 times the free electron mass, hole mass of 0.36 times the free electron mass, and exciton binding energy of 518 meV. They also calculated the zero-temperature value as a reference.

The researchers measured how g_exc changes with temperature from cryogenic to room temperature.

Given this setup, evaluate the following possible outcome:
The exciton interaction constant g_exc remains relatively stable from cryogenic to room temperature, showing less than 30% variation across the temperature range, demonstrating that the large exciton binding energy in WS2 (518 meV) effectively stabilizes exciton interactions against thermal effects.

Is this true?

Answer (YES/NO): NO